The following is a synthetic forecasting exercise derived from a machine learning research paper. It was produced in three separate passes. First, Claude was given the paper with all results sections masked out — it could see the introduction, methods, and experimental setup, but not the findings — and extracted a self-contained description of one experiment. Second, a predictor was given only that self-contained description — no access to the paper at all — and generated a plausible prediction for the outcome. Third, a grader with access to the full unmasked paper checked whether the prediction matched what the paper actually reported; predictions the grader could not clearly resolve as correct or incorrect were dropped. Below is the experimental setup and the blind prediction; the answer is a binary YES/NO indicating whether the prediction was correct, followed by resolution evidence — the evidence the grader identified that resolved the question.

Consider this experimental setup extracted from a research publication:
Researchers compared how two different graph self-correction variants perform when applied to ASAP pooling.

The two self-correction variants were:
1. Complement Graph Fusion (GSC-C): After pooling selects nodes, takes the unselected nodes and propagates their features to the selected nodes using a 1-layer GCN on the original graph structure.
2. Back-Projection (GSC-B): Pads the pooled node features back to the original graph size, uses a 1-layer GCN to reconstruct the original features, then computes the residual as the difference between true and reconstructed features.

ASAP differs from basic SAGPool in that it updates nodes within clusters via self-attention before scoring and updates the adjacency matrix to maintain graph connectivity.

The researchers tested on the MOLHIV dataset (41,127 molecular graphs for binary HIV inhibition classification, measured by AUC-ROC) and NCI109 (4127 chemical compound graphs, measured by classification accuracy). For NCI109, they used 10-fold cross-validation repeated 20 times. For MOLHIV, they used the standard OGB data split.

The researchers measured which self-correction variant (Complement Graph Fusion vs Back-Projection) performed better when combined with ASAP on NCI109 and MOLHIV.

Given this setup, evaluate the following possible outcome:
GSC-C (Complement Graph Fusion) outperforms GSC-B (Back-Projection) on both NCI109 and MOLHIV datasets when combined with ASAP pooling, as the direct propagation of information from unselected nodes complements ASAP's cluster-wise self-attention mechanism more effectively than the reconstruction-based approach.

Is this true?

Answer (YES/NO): NO